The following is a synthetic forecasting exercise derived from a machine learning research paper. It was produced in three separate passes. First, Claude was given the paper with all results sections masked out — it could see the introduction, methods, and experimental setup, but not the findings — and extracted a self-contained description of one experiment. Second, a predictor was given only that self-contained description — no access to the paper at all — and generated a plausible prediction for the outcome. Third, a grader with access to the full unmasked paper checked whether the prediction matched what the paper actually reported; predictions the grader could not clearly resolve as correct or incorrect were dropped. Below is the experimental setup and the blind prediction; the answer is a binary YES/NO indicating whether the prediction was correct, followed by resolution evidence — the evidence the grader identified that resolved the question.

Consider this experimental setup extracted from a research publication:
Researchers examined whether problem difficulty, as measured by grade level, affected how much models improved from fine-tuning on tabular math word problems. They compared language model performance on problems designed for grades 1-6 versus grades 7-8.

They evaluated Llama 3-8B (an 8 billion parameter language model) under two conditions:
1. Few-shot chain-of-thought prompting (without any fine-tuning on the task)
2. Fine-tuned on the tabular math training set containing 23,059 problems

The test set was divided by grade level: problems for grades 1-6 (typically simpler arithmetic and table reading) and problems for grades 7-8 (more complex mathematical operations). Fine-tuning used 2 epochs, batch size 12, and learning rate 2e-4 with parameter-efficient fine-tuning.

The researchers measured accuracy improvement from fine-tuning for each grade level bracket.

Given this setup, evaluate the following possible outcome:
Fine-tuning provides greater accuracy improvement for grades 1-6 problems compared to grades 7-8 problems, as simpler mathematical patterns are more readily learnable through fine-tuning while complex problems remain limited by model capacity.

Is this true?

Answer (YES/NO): YES